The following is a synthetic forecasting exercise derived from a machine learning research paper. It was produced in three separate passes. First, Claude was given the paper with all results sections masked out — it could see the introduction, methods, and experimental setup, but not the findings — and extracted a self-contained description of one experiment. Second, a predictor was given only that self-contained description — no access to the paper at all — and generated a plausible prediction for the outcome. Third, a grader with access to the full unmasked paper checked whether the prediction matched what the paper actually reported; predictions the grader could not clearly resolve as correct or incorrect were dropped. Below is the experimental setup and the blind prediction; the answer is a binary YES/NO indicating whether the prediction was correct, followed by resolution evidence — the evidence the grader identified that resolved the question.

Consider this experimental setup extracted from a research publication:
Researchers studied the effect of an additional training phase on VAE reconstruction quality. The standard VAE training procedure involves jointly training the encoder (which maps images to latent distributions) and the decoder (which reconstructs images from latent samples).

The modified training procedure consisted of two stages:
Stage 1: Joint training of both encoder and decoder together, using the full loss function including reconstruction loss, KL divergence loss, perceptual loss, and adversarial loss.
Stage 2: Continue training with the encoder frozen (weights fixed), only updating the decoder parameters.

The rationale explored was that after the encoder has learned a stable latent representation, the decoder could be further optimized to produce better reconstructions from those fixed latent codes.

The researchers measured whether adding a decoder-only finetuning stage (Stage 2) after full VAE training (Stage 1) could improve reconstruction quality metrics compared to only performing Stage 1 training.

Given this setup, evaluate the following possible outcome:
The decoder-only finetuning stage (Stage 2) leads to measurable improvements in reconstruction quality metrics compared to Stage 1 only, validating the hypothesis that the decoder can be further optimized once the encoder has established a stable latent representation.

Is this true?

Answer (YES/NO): YES